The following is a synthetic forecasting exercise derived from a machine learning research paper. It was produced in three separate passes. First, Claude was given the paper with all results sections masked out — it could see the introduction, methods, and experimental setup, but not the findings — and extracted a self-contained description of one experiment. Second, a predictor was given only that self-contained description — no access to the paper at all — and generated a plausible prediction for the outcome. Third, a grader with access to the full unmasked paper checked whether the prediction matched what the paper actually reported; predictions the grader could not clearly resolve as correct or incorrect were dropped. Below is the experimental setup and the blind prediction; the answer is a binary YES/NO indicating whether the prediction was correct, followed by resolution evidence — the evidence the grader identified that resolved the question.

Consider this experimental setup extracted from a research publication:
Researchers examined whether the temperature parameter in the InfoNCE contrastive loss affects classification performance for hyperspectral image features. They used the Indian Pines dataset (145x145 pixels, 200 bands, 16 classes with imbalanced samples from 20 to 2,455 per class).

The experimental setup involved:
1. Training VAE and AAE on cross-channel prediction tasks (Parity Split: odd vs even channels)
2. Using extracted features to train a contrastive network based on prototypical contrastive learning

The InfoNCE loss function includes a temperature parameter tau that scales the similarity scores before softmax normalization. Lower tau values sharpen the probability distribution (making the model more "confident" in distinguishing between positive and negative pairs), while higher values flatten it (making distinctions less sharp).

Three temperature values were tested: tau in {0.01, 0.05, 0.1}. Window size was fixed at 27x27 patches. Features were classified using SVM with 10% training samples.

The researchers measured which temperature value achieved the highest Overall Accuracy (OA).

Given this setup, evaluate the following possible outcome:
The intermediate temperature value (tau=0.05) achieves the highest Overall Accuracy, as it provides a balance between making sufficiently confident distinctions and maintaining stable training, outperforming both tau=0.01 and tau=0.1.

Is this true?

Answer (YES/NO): NO